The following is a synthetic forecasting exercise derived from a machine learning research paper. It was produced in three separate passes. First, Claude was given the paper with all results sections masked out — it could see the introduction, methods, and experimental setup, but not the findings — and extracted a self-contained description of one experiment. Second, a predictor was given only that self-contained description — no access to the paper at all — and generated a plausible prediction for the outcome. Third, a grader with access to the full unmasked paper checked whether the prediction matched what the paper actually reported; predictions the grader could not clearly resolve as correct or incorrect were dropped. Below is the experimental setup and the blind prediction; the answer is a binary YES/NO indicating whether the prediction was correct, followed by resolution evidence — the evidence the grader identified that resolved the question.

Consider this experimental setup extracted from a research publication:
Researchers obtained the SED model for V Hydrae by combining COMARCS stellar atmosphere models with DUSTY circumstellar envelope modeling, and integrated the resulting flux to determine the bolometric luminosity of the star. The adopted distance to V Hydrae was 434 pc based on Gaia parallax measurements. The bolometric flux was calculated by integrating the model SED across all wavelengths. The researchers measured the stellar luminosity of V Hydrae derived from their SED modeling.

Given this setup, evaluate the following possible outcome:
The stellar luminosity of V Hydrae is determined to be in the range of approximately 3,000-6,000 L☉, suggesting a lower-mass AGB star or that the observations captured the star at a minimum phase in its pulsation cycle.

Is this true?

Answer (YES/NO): NO